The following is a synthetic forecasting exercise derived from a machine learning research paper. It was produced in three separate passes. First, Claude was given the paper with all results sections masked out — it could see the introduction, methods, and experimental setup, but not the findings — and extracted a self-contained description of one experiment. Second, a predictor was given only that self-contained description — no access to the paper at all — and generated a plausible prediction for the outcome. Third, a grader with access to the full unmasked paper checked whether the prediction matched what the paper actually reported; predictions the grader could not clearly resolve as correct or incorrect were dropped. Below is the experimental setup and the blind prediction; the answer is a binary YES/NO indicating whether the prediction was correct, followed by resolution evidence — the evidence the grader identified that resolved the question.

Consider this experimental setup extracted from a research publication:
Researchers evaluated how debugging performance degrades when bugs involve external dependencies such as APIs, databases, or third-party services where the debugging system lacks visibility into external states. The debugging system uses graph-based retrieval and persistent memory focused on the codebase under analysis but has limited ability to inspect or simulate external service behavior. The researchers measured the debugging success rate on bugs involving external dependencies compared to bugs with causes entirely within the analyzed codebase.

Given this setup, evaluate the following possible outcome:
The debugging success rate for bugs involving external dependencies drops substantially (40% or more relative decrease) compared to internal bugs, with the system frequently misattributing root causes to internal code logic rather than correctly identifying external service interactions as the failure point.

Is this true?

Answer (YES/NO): NO